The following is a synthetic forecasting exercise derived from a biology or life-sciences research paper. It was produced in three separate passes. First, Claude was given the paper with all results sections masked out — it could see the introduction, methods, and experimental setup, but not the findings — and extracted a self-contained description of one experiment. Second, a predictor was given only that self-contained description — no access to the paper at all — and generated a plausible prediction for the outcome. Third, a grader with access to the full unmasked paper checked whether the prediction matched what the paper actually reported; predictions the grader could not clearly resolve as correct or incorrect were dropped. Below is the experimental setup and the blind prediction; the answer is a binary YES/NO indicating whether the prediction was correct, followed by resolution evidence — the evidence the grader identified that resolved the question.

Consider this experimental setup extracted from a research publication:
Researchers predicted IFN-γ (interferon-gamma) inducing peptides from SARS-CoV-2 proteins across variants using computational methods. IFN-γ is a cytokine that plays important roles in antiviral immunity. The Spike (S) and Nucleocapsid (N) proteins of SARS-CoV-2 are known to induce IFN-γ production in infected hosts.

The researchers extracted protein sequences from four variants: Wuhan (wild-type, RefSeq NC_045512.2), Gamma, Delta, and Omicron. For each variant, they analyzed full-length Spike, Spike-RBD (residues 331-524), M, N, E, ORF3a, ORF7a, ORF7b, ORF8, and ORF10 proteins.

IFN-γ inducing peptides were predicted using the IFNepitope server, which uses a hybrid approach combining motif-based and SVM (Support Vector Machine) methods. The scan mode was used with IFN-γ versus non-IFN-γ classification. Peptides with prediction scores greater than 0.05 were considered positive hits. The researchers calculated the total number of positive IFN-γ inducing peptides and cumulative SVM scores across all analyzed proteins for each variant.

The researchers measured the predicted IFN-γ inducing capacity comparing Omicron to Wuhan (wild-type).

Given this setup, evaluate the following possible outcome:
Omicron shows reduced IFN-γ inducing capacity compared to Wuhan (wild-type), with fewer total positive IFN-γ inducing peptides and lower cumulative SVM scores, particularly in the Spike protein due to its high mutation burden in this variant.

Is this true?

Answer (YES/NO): NO